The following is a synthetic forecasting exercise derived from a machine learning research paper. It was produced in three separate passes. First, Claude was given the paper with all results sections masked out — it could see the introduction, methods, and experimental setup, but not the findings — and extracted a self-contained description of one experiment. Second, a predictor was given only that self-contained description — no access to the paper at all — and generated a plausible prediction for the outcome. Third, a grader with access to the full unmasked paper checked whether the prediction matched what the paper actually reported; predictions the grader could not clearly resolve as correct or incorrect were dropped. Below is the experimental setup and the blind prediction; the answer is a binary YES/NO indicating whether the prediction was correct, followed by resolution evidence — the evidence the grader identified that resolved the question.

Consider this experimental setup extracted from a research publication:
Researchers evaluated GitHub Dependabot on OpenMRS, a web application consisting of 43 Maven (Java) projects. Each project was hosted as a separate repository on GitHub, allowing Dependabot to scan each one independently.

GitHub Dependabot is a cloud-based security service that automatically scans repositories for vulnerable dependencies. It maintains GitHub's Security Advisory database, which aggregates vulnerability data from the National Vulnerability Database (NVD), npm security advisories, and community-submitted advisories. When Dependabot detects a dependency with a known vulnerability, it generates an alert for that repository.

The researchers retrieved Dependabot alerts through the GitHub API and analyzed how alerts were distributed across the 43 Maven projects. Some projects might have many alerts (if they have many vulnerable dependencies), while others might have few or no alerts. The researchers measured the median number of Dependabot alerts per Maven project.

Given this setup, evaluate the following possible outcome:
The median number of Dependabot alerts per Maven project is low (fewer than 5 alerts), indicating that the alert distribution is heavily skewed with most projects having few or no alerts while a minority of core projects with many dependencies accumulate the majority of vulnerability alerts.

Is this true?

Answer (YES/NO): YES